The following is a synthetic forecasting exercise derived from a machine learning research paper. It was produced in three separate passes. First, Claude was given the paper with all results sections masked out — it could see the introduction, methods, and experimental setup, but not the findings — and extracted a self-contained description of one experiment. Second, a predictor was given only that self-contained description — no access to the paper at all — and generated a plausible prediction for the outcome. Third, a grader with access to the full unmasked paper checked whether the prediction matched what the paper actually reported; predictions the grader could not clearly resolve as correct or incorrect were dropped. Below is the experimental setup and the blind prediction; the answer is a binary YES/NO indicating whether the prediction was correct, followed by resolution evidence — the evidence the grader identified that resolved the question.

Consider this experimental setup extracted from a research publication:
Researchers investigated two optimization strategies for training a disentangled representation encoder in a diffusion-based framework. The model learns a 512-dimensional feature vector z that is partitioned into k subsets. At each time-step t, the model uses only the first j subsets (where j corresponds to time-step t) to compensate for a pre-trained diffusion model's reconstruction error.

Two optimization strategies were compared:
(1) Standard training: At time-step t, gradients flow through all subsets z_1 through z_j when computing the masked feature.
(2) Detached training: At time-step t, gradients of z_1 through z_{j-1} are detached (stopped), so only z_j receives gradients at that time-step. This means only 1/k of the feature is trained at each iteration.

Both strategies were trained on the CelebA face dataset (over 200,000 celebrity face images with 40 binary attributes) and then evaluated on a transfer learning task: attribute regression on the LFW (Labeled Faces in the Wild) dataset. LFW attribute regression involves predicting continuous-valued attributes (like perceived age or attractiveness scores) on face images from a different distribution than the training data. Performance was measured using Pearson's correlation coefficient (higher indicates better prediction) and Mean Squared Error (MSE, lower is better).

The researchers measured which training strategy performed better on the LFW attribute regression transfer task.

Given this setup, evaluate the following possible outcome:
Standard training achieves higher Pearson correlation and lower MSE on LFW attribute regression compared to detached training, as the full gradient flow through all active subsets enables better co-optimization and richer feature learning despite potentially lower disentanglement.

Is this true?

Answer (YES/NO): YES